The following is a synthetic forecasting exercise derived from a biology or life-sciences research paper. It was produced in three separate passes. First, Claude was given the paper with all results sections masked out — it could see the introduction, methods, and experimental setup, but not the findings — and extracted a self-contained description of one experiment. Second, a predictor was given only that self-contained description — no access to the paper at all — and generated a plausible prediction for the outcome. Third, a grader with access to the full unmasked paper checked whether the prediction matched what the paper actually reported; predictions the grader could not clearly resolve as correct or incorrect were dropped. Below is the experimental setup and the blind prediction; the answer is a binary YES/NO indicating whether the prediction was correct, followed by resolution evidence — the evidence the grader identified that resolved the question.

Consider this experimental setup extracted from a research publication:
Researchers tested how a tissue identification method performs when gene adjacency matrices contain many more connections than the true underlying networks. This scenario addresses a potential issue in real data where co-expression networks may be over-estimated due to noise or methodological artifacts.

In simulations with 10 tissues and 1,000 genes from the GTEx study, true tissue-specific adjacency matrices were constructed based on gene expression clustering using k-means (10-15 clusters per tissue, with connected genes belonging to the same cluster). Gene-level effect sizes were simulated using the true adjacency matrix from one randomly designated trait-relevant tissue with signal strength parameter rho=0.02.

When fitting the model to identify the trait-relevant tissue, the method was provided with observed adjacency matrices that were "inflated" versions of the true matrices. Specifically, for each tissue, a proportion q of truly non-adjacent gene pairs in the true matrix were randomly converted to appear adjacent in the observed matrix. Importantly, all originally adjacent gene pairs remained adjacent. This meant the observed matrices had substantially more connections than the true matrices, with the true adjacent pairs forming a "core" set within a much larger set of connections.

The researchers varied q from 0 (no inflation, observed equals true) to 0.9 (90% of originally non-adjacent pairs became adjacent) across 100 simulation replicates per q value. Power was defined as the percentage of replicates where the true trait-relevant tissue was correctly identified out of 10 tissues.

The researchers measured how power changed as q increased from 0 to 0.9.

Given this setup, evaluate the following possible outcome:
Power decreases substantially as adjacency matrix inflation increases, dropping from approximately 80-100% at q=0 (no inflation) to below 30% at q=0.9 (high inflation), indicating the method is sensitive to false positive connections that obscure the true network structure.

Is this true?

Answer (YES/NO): NO